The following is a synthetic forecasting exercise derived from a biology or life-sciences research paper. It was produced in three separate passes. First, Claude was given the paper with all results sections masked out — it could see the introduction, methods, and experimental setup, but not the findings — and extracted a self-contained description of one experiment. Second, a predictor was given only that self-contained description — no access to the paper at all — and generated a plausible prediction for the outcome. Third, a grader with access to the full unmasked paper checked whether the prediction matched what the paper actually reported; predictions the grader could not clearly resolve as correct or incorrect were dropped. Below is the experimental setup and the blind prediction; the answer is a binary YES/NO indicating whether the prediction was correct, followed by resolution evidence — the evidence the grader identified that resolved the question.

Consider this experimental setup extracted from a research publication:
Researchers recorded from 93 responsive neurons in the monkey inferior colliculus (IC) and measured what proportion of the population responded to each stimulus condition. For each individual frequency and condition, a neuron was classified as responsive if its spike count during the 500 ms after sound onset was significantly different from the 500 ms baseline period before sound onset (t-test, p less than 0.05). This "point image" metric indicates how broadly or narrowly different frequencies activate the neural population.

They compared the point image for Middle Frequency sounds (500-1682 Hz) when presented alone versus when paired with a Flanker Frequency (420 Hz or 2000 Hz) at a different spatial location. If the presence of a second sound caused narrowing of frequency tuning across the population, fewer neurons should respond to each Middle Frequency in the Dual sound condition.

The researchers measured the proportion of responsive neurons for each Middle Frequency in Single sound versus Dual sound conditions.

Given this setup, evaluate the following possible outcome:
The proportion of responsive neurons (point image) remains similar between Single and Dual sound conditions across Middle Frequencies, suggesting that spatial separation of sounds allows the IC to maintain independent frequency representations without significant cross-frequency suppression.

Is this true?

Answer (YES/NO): NO